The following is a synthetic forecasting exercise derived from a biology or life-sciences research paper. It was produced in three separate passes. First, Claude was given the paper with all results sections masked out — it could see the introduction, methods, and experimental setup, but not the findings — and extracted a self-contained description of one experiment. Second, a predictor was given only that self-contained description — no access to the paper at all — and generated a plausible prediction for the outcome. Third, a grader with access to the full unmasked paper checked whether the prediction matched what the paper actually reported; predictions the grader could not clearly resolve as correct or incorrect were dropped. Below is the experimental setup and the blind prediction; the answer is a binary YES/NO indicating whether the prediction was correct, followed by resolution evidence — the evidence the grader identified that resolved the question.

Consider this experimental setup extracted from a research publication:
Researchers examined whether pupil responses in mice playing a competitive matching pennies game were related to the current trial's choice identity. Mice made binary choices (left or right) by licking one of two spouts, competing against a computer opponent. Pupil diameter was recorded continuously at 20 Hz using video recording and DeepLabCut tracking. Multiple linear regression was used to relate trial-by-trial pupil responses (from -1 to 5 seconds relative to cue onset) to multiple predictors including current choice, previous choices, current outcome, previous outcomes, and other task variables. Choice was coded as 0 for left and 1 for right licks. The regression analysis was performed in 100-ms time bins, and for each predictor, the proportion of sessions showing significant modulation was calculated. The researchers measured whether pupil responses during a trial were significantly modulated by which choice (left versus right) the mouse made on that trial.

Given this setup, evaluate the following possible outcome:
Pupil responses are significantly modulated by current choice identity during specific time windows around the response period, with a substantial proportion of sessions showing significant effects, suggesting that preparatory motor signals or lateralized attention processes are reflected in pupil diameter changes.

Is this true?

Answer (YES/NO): YES